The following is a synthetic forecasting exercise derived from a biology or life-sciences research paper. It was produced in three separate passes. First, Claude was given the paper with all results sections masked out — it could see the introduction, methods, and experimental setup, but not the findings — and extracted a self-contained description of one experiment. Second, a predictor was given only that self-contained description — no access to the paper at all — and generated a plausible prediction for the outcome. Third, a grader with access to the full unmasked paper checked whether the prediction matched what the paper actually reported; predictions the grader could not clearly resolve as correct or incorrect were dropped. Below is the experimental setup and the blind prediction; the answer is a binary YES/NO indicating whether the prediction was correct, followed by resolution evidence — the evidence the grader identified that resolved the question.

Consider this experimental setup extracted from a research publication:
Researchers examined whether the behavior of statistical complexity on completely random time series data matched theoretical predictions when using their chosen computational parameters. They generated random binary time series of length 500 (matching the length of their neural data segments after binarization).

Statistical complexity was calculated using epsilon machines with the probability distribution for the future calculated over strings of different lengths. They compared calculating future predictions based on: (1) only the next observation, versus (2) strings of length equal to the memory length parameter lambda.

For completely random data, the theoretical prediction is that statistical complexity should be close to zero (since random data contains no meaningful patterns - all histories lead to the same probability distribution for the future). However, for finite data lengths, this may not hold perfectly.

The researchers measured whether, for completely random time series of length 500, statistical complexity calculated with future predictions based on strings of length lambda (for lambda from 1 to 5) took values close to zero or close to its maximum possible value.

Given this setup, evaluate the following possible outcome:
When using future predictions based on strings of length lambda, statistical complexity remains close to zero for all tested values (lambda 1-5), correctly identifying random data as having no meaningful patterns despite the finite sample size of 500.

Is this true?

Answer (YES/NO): NO